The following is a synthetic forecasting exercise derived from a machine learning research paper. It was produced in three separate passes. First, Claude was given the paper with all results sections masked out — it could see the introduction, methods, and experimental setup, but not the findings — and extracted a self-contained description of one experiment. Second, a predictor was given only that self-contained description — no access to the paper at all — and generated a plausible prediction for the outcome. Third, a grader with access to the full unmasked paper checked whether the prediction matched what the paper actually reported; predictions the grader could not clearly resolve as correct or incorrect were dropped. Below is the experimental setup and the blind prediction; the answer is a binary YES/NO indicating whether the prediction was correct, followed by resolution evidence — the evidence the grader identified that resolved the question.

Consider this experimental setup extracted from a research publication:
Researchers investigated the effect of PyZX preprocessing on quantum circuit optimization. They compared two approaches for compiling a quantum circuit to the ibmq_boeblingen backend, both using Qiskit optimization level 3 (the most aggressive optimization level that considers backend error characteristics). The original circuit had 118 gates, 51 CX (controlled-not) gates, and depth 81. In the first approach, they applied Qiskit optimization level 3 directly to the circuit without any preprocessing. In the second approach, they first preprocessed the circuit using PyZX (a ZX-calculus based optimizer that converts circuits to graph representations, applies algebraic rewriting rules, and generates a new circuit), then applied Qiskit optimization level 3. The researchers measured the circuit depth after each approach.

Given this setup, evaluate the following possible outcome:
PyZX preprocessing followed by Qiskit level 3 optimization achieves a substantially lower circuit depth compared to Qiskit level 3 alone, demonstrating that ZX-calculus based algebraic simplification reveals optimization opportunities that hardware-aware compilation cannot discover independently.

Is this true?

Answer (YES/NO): YES